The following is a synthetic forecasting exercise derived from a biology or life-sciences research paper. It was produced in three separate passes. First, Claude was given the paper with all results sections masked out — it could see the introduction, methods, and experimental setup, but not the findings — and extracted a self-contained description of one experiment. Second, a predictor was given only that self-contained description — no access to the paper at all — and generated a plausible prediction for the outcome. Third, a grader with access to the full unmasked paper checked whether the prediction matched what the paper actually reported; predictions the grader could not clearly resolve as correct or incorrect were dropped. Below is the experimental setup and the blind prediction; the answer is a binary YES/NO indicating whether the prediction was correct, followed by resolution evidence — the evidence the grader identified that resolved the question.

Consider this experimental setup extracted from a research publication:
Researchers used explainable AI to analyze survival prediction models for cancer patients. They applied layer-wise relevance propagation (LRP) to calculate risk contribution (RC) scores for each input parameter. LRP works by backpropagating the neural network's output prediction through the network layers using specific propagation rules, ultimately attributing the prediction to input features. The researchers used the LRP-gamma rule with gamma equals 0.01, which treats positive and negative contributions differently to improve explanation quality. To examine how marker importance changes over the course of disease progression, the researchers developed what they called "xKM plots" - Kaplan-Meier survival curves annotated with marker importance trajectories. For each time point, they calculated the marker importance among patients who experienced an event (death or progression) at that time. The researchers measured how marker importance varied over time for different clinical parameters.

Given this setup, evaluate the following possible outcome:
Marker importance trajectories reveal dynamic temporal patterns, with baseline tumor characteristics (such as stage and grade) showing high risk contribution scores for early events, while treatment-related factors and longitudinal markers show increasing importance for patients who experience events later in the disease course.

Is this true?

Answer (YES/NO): NO